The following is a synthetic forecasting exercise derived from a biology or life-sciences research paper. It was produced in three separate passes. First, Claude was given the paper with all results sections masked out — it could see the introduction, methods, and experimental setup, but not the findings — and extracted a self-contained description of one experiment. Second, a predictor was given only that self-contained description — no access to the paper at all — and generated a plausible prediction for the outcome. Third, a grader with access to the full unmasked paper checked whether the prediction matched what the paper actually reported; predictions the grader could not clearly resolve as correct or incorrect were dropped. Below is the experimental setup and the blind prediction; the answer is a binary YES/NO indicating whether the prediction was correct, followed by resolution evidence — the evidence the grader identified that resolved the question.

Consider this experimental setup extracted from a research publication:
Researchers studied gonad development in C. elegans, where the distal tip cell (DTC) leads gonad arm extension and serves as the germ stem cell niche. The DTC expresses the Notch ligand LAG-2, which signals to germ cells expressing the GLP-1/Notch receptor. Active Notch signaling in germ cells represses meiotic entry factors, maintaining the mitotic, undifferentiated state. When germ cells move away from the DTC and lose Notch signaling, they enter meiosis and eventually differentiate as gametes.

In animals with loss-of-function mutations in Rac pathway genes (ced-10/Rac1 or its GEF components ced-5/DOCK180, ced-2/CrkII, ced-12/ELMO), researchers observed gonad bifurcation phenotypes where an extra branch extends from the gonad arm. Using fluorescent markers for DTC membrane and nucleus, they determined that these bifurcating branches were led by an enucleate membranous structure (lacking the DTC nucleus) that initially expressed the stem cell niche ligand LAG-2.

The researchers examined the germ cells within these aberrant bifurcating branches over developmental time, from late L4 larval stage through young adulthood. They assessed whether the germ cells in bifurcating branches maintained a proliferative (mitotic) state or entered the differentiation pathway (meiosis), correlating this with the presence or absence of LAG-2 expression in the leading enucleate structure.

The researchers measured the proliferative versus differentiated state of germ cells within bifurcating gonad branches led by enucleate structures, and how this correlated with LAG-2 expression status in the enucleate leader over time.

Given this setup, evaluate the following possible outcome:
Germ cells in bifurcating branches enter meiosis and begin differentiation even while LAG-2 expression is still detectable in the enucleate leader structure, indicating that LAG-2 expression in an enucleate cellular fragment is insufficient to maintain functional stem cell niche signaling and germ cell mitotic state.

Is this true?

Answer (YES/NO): YES